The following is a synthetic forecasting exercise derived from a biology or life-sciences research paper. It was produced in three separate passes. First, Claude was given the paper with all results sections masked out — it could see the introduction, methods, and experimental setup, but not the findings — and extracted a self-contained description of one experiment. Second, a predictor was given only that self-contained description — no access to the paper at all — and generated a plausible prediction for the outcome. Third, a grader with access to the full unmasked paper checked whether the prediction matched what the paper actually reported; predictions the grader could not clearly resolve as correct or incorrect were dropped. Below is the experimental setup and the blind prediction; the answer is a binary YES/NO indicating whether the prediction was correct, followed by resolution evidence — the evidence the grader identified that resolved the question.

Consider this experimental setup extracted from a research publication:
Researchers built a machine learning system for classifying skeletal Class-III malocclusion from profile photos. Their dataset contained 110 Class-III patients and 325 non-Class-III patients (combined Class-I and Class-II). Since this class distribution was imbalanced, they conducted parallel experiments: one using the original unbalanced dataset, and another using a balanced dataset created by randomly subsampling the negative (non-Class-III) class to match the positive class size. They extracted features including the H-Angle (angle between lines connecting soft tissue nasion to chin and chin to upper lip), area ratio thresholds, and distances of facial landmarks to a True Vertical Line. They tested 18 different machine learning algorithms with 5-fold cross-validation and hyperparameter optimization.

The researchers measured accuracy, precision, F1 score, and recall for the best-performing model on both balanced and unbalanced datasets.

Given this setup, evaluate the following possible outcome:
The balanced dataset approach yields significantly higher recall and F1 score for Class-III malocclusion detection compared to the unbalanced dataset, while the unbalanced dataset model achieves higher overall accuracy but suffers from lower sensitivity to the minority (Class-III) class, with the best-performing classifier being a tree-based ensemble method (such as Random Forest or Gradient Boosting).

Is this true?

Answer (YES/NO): NO